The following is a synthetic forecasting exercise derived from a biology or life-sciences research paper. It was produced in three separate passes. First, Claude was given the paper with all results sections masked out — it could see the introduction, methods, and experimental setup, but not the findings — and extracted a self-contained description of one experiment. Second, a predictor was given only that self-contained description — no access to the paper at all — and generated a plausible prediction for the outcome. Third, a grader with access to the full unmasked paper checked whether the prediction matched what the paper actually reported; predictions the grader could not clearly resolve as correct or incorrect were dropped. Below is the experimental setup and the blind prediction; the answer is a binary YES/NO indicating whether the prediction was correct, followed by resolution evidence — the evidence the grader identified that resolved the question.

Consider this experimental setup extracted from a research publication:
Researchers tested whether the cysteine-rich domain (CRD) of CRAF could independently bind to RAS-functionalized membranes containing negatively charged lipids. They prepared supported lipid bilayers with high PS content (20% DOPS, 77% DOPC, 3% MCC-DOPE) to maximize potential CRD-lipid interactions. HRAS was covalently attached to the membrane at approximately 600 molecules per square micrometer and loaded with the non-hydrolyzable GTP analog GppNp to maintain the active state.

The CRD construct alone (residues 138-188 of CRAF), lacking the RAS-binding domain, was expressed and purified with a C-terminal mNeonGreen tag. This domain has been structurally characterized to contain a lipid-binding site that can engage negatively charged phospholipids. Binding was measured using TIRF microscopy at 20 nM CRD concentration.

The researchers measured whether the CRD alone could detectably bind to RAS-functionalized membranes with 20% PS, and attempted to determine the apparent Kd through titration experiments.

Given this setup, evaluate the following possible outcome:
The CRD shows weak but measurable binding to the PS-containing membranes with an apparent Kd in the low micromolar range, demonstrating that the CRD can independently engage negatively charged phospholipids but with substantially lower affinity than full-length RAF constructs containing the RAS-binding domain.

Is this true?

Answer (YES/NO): NO